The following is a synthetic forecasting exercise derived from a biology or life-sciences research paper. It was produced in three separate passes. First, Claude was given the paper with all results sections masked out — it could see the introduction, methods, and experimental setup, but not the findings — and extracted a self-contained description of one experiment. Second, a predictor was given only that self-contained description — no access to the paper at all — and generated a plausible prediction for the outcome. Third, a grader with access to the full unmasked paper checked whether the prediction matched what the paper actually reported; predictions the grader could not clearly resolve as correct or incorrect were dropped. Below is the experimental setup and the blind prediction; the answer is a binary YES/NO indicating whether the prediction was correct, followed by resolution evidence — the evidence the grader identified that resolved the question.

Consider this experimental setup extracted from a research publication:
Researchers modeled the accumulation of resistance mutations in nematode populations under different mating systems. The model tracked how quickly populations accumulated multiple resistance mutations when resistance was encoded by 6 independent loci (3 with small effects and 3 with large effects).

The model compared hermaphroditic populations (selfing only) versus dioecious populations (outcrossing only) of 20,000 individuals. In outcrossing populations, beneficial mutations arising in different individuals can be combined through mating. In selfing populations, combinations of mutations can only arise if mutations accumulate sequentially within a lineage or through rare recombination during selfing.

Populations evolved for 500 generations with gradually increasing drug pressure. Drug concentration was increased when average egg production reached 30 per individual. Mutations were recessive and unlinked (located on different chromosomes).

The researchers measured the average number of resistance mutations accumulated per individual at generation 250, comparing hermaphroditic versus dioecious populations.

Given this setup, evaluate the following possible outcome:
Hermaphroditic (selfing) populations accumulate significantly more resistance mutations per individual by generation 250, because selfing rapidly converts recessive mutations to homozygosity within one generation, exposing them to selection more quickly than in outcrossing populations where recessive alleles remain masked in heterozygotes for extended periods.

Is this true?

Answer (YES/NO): YES